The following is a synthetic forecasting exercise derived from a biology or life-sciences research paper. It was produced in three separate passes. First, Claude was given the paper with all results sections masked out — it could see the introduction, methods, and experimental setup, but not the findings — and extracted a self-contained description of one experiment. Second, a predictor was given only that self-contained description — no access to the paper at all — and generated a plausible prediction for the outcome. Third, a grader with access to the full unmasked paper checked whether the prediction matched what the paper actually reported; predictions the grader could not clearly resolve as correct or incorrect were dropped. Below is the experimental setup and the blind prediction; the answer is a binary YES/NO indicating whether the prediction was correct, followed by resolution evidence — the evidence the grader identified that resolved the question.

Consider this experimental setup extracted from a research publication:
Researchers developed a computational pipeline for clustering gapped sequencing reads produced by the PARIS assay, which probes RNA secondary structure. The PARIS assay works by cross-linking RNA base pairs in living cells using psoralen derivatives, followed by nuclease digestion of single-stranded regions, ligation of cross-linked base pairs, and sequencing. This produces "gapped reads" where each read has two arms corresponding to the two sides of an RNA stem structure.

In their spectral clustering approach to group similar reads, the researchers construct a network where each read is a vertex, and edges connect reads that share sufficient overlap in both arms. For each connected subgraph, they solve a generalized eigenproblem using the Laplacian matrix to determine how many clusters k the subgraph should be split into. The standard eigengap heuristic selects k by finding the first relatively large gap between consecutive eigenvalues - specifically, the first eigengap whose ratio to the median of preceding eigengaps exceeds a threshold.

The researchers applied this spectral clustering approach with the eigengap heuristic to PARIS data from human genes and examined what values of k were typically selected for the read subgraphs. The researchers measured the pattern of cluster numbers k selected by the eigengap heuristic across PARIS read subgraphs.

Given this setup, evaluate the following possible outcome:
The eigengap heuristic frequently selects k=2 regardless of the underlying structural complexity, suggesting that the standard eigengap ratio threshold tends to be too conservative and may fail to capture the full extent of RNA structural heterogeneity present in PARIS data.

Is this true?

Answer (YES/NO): NO